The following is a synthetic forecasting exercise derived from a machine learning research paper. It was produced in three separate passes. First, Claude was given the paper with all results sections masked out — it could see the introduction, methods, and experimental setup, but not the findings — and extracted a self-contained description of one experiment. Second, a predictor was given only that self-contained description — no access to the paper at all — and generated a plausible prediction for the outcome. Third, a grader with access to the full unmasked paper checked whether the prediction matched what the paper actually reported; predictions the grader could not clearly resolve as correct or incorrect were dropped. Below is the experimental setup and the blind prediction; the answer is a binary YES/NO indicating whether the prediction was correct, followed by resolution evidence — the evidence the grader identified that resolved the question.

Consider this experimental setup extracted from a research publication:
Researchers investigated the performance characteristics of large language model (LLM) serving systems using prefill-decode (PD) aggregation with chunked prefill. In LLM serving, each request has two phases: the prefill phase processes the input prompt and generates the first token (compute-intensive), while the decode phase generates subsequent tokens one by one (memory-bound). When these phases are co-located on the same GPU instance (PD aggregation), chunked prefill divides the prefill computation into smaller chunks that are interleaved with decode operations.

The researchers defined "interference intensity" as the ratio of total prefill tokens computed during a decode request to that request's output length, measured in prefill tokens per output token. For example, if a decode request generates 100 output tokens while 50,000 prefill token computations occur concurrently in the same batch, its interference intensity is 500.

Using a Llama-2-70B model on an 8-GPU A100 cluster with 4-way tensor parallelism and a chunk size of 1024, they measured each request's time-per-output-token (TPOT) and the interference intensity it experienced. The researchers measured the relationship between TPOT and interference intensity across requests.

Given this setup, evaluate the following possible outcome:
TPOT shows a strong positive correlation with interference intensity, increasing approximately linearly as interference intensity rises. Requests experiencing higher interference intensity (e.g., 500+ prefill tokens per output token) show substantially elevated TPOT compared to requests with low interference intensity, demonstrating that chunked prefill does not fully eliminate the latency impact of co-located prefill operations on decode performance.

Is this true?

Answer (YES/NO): YES